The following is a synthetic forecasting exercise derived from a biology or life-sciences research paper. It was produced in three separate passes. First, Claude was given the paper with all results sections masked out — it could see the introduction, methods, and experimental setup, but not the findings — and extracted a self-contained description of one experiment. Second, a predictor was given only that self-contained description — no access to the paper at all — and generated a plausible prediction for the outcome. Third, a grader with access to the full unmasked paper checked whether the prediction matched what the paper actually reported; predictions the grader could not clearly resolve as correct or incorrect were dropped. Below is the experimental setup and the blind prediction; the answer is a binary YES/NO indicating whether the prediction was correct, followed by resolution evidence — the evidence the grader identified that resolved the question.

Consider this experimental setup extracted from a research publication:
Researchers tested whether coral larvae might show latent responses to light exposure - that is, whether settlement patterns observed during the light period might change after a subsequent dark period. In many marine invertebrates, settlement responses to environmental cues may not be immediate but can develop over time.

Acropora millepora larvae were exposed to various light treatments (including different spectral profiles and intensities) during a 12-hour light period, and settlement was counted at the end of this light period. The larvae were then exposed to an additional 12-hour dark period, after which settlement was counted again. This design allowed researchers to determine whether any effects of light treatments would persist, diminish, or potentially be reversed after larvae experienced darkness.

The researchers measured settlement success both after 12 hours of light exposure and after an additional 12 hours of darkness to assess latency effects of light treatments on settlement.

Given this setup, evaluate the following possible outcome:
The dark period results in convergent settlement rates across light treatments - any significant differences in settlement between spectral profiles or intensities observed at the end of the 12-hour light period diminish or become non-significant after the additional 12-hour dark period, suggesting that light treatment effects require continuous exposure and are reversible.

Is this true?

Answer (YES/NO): NO